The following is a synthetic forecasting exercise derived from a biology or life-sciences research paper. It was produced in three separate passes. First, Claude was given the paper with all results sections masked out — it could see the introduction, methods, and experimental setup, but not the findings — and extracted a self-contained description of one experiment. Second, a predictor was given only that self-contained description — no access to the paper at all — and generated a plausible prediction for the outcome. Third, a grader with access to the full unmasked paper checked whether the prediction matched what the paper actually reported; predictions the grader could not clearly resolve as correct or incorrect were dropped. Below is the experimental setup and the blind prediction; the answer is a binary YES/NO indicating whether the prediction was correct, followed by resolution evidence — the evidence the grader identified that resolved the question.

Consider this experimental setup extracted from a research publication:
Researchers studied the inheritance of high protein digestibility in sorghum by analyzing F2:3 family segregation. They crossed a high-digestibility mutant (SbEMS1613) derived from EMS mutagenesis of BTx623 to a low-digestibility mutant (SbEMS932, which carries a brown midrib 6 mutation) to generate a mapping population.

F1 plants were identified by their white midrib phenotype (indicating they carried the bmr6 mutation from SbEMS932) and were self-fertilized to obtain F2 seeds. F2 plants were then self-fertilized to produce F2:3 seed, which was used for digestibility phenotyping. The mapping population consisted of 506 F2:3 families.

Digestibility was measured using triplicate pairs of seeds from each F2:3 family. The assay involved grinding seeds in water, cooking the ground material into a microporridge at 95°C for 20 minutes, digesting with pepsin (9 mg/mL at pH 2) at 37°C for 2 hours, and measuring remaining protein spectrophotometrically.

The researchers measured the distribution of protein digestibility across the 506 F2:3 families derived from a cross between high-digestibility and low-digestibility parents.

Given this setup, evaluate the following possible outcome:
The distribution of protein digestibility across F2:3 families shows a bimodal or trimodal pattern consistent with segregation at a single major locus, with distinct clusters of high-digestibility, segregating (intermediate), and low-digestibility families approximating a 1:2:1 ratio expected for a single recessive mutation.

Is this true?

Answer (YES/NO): NO